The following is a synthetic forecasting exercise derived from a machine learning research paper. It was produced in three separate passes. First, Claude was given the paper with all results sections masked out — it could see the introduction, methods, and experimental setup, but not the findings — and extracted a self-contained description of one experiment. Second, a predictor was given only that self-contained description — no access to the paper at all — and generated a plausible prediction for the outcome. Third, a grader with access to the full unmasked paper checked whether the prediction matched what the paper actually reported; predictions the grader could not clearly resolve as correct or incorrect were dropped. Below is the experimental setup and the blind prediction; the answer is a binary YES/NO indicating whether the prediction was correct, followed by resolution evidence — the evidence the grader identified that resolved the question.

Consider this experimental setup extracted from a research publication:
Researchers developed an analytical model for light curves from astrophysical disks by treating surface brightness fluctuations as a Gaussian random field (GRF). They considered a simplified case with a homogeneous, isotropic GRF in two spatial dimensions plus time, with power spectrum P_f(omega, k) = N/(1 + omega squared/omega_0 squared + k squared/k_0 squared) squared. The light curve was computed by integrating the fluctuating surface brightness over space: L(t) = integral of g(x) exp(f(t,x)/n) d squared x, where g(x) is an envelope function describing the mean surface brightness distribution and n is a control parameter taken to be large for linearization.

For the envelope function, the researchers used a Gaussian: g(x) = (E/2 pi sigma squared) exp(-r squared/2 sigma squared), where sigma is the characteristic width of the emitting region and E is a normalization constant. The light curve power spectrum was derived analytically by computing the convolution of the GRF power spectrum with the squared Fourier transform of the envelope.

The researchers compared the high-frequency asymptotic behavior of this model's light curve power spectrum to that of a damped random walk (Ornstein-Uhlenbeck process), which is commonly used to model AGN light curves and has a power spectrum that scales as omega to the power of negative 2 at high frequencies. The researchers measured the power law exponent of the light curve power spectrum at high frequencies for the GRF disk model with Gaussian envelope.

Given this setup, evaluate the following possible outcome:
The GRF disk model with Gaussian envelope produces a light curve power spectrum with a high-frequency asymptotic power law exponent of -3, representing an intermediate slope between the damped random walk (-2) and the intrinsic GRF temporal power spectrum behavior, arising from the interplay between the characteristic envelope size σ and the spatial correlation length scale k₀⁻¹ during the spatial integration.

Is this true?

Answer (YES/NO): NO